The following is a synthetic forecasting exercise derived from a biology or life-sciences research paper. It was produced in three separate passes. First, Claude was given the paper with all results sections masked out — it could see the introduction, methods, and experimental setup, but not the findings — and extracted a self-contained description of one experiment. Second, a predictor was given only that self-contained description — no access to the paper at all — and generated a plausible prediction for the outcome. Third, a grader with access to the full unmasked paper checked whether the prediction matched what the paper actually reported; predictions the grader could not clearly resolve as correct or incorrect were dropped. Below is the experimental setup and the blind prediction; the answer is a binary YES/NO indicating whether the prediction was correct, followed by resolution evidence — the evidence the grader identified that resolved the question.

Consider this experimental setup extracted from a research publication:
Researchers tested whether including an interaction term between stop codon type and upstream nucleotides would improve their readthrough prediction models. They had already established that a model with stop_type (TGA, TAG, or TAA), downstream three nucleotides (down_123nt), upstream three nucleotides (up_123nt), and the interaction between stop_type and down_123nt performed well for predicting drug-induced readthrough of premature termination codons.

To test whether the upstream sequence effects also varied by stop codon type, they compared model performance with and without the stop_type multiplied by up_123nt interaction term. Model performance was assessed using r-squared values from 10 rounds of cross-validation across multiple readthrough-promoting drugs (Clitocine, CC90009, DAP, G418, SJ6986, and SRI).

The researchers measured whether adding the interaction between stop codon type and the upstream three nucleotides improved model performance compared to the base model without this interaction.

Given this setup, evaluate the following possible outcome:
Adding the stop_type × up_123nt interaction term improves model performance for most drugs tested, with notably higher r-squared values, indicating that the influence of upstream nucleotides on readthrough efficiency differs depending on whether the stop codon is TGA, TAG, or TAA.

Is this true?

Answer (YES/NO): NO